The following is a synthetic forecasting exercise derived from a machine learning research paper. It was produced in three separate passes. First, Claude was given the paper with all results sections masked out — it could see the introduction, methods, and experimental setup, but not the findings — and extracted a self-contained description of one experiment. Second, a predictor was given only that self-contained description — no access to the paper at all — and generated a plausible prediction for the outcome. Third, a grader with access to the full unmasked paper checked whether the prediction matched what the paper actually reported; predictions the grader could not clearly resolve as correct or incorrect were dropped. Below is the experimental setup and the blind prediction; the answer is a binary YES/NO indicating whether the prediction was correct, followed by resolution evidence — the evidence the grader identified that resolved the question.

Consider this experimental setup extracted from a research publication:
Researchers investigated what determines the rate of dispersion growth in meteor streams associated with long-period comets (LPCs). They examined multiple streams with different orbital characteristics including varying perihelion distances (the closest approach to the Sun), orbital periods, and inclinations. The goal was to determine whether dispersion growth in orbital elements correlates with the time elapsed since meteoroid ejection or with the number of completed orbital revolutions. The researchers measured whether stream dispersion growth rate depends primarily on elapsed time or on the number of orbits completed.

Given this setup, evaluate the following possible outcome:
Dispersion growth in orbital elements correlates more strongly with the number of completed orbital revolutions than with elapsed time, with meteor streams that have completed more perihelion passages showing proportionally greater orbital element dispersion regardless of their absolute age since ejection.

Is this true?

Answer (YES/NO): YES